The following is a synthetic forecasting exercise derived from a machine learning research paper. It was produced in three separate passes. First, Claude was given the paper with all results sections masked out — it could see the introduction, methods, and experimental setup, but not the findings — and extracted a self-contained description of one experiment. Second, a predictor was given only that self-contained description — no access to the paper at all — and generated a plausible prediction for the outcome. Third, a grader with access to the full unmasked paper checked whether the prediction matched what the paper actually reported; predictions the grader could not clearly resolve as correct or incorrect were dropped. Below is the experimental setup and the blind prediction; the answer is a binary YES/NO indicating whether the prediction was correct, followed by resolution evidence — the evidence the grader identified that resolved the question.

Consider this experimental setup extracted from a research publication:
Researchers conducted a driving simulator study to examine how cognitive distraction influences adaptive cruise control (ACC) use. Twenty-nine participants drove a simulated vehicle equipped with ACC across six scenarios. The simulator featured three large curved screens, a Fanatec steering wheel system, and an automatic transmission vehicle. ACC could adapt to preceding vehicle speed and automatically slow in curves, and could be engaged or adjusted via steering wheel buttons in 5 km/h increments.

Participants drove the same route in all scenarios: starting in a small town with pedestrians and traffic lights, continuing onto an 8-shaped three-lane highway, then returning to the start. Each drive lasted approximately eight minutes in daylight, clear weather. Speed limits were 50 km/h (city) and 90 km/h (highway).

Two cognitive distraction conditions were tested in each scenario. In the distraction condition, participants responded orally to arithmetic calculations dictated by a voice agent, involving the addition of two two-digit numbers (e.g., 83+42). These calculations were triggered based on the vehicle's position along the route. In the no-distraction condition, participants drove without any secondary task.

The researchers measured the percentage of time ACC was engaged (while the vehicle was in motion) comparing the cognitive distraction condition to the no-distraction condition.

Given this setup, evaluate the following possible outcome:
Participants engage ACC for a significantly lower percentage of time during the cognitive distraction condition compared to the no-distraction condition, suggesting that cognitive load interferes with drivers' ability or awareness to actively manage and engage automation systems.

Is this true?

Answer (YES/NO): NO